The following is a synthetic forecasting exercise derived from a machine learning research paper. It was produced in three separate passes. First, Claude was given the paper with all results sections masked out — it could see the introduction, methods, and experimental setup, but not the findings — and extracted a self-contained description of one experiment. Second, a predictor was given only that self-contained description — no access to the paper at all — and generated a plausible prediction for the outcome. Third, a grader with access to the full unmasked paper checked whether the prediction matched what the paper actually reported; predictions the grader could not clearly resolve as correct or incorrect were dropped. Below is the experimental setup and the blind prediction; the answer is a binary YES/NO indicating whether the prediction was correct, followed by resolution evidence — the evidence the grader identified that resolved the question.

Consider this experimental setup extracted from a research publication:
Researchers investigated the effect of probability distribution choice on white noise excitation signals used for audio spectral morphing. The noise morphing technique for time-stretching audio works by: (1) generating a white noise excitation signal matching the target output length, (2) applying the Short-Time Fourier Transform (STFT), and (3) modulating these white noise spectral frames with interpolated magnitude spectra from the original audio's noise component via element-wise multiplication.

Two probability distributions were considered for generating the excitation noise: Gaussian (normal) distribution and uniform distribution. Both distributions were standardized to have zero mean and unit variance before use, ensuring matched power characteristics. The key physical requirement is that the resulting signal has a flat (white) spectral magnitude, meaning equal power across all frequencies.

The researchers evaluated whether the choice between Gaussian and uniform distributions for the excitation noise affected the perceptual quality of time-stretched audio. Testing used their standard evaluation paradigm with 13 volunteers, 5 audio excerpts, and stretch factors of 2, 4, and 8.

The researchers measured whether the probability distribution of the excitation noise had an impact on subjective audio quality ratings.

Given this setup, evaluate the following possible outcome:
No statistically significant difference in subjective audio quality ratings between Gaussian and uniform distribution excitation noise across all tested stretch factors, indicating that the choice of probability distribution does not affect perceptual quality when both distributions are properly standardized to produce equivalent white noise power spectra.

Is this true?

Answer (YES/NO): YES